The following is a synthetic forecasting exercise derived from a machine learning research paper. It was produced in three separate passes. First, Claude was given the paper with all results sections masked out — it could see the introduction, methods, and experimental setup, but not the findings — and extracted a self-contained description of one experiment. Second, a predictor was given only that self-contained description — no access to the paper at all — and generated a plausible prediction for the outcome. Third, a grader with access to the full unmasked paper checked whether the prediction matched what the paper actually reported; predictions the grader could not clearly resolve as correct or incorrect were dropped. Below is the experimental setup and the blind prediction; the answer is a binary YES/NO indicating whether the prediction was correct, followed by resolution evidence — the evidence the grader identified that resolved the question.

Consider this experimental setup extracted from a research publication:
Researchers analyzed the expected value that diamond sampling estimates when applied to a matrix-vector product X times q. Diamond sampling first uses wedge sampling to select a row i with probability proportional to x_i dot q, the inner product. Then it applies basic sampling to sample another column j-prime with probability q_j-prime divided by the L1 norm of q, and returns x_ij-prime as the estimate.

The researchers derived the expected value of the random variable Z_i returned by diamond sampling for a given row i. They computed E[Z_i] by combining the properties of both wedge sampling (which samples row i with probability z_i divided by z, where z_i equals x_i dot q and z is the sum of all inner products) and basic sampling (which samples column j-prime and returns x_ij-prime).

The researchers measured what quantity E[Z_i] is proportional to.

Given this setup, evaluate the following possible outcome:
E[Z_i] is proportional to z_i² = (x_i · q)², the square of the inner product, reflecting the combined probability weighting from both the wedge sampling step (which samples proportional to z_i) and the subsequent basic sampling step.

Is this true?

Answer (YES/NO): YES